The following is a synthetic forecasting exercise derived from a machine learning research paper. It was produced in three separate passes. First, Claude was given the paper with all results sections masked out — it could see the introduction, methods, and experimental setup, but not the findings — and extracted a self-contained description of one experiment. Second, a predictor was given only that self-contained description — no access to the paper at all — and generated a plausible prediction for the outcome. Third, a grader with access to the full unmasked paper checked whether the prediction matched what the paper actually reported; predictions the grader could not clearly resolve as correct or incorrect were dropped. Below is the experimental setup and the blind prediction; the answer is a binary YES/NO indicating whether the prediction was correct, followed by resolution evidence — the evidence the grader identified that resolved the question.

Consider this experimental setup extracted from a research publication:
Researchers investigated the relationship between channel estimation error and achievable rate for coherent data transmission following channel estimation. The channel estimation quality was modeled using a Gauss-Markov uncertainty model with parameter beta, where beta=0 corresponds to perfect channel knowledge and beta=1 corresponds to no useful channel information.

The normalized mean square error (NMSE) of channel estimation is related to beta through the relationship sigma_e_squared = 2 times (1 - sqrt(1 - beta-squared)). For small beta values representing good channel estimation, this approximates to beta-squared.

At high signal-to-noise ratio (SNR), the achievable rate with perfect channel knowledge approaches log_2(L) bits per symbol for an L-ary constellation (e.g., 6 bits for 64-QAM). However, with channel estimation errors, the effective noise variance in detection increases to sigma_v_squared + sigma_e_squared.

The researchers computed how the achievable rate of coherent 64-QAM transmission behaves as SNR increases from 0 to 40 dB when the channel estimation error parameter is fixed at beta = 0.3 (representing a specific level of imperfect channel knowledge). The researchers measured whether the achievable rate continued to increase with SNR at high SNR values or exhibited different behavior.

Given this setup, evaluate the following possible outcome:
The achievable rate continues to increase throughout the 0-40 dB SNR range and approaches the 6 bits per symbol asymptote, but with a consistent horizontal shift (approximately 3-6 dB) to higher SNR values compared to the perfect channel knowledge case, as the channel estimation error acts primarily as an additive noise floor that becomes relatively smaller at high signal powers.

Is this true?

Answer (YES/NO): NO